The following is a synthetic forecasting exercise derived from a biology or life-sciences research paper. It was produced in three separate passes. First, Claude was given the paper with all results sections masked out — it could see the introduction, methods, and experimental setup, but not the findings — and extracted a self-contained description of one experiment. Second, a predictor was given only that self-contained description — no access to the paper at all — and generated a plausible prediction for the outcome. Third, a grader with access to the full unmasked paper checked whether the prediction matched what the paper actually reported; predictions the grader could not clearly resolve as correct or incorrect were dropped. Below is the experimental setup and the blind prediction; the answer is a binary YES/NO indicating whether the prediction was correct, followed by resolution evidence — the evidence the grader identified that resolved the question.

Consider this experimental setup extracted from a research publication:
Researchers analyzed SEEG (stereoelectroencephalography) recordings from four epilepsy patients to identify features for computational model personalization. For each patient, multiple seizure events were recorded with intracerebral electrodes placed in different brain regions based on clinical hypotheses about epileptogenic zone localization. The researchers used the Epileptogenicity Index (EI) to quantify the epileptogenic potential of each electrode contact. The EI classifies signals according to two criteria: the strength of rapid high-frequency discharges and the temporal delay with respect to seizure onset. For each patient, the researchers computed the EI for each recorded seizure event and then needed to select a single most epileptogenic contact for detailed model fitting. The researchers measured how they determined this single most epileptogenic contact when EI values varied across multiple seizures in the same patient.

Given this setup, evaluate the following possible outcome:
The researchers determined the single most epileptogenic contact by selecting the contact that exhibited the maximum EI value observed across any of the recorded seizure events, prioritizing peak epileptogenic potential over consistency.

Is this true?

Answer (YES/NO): NO